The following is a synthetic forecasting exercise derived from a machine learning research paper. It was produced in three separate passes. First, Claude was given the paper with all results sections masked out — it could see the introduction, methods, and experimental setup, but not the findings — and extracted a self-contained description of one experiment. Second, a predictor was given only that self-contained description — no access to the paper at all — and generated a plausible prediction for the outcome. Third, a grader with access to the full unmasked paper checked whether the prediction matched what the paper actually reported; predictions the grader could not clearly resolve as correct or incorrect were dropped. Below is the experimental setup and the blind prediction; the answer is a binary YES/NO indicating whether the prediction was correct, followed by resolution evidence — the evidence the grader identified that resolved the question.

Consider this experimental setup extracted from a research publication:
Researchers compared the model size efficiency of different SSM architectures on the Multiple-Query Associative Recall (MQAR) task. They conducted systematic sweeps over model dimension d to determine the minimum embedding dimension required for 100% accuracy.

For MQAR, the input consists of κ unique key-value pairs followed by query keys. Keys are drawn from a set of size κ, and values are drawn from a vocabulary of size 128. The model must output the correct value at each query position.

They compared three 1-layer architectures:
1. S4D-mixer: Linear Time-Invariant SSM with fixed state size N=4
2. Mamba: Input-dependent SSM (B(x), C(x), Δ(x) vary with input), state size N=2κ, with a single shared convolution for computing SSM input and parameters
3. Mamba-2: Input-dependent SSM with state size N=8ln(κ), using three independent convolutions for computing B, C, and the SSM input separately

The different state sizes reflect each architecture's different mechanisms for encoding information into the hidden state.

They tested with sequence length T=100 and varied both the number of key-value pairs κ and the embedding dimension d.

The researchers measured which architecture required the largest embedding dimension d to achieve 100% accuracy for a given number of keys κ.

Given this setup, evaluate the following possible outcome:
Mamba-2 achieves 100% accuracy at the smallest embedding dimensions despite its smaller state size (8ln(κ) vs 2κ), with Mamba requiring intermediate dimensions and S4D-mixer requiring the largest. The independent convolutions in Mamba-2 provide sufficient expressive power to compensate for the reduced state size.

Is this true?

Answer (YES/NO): YES